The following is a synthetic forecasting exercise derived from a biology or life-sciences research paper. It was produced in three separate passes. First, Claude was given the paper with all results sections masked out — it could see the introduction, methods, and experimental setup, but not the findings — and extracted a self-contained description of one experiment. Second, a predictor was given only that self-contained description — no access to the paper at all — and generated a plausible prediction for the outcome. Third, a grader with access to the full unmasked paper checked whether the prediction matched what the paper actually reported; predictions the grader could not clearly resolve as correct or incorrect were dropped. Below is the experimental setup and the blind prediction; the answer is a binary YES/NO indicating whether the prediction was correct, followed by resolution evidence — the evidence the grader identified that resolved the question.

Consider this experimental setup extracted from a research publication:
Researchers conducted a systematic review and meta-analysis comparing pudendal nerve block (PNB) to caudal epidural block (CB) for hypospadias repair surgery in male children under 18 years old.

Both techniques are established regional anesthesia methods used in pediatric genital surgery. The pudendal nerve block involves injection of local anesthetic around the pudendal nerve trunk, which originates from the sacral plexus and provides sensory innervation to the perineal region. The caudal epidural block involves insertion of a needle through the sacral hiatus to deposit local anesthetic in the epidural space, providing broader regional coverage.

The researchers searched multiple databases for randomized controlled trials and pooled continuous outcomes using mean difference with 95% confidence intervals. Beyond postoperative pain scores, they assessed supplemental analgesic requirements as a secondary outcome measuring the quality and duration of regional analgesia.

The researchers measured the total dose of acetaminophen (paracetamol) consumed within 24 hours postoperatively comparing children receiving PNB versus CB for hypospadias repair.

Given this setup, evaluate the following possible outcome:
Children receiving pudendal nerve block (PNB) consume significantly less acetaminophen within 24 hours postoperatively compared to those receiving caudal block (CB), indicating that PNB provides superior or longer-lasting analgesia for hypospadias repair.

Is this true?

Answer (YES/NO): NO